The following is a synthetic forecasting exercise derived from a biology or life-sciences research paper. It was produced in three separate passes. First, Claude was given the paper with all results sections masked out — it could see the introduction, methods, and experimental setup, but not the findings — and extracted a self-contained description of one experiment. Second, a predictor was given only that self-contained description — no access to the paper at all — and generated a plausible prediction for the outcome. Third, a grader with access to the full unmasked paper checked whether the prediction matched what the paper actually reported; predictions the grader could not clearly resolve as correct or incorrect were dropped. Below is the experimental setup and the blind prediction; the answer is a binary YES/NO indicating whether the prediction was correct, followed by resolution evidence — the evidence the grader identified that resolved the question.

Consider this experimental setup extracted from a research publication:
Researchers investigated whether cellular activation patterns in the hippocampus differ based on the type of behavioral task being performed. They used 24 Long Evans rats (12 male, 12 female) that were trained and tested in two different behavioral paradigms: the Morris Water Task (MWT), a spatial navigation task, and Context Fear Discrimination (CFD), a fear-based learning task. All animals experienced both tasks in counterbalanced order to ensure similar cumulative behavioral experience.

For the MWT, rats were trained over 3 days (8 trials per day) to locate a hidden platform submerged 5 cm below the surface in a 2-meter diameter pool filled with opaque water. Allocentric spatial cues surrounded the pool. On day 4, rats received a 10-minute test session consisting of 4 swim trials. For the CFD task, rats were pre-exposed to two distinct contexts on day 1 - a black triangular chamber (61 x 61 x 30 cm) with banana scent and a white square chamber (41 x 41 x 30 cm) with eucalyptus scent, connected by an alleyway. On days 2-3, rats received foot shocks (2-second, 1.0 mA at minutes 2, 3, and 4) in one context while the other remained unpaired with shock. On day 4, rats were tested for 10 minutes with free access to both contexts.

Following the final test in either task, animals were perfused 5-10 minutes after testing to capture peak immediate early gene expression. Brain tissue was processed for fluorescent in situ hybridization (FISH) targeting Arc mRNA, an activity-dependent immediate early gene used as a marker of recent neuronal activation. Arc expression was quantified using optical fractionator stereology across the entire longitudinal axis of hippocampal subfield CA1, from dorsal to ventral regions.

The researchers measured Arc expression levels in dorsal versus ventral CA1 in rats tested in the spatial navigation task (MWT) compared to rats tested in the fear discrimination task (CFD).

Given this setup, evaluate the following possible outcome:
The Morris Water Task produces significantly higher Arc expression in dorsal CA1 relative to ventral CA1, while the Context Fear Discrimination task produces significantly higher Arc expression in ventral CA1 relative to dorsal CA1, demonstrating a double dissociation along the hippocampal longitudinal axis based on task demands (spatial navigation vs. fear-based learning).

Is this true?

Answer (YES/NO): NO